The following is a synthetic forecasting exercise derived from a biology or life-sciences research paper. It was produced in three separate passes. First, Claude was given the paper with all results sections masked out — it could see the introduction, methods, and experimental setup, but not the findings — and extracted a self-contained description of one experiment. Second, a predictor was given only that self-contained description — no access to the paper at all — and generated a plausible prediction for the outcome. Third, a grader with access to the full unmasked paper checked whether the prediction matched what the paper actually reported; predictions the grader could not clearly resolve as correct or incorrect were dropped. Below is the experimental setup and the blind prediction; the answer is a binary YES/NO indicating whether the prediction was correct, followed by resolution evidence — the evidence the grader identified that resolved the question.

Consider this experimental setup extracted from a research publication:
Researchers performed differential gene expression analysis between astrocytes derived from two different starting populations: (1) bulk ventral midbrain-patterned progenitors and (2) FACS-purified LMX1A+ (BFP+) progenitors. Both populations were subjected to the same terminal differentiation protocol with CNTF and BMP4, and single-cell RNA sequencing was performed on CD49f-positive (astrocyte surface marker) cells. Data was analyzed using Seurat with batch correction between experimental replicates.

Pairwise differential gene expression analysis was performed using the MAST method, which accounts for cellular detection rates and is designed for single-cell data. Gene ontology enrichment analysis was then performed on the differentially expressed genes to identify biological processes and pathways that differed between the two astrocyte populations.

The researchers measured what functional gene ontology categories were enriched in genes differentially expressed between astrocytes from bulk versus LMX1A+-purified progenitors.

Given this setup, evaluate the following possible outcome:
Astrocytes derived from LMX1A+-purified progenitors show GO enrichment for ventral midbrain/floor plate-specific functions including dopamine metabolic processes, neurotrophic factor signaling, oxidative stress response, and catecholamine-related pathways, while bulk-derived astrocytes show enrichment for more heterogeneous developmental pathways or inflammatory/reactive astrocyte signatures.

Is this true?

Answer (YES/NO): NO